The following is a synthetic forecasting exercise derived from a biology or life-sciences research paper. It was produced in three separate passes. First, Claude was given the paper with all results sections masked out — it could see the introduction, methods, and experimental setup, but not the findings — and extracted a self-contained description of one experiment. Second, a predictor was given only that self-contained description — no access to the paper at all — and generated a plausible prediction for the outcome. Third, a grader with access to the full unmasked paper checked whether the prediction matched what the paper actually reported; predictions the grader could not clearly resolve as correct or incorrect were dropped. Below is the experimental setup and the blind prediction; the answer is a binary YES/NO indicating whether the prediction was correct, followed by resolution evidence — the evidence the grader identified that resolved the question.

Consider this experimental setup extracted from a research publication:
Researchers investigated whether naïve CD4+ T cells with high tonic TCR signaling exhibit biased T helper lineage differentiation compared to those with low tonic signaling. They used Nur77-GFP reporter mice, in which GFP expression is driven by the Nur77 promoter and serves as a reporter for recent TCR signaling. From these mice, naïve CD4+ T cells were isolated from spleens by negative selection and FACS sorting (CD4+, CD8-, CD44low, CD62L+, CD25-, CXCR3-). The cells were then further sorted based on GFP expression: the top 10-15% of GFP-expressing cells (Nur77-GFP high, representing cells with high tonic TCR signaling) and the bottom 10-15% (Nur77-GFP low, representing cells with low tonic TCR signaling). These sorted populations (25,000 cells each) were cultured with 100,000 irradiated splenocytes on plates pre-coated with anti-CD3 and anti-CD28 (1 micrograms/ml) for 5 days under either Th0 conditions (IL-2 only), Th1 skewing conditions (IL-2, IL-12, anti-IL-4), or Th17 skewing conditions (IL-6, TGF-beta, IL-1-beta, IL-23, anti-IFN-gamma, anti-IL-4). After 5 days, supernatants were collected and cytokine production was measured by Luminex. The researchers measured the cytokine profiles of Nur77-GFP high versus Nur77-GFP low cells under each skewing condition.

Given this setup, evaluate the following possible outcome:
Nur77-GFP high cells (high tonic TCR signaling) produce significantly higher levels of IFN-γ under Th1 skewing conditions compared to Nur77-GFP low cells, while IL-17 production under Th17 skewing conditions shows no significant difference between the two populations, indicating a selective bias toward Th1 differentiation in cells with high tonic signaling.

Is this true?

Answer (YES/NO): NO